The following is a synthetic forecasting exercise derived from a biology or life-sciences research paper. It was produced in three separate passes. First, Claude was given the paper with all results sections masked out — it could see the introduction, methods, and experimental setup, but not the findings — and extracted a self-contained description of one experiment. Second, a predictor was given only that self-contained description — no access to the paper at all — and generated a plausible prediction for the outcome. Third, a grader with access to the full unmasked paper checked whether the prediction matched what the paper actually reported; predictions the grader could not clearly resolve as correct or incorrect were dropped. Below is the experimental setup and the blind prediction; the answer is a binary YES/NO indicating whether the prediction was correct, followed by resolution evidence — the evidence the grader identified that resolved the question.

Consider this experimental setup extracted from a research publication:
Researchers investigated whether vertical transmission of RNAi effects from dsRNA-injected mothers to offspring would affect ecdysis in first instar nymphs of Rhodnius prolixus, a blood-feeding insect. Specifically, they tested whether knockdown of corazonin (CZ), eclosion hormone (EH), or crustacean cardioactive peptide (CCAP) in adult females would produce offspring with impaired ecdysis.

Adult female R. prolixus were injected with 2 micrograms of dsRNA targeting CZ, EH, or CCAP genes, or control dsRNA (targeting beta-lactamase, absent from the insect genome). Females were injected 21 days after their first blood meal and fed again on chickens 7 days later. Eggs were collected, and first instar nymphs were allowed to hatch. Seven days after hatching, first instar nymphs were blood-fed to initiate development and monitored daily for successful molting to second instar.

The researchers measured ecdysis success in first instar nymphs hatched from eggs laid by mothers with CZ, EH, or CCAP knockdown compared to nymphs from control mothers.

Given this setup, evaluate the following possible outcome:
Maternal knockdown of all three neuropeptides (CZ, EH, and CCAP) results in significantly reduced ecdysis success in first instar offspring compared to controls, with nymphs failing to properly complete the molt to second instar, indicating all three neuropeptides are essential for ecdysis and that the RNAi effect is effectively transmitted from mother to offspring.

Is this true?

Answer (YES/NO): NO